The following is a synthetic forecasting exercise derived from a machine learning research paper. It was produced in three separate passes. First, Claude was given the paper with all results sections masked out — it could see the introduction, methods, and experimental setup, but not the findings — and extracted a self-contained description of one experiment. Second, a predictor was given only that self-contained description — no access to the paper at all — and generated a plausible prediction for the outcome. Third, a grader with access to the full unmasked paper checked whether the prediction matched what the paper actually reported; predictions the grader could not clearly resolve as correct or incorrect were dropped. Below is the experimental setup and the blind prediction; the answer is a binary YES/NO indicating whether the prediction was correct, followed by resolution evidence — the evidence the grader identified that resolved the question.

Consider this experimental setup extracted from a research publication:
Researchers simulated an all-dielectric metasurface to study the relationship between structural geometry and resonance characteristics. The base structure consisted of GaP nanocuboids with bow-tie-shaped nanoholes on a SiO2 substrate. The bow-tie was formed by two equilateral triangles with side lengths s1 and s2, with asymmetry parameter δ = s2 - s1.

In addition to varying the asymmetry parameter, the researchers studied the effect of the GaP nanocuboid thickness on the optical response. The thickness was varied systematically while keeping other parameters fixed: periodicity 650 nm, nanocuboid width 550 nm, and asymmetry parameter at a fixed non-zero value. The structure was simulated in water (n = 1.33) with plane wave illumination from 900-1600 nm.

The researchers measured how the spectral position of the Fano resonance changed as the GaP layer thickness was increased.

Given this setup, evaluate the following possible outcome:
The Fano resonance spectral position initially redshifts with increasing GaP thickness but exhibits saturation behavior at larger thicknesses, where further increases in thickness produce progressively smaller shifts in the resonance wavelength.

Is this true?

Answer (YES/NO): NO